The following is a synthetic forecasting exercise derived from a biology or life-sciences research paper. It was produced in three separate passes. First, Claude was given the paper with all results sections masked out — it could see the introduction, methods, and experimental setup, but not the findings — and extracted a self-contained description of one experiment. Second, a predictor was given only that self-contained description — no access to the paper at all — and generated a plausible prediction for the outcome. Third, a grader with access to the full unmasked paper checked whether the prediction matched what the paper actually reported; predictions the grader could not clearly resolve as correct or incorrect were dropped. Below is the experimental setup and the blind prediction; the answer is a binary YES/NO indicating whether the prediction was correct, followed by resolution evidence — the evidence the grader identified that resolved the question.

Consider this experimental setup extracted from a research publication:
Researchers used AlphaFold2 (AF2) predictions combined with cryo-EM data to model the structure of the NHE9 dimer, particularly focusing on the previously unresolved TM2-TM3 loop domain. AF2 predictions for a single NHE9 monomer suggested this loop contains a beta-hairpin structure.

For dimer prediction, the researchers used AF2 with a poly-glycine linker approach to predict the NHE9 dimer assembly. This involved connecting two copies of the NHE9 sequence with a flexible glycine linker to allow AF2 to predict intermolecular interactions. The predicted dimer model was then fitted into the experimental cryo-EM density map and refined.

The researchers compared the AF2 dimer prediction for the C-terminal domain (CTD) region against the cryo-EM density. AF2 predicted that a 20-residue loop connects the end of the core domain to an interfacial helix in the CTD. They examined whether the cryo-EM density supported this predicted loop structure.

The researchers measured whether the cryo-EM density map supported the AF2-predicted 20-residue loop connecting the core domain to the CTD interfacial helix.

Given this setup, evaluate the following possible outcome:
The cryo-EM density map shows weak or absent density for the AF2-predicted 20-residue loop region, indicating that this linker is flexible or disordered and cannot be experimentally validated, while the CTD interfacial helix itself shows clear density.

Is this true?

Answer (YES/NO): YES